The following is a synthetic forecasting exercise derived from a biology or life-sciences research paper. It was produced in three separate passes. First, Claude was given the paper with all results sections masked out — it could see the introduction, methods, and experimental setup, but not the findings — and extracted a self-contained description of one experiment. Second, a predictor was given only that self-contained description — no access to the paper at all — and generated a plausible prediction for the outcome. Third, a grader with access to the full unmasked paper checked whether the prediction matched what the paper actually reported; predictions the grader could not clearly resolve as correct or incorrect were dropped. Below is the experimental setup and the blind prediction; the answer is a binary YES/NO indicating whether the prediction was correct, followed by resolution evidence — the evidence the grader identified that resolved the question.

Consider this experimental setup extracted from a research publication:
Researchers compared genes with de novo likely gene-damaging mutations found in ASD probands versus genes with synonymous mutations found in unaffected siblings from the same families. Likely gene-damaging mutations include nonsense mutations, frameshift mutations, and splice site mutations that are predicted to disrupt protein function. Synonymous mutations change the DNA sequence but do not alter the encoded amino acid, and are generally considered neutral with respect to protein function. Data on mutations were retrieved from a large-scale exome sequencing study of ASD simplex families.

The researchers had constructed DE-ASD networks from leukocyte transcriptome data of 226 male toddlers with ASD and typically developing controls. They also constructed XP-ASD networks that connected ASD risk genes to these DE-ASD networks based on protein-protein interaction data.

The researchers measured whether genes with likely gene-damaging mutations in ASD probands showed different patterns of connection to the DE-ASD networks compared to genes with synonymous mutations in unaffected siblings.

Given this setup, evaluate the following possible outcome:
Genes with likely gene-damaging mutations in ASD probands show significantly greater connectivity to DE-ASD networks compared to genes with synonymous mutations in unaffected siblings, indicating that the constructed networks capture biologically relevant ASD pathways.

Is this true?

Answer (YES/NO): YES